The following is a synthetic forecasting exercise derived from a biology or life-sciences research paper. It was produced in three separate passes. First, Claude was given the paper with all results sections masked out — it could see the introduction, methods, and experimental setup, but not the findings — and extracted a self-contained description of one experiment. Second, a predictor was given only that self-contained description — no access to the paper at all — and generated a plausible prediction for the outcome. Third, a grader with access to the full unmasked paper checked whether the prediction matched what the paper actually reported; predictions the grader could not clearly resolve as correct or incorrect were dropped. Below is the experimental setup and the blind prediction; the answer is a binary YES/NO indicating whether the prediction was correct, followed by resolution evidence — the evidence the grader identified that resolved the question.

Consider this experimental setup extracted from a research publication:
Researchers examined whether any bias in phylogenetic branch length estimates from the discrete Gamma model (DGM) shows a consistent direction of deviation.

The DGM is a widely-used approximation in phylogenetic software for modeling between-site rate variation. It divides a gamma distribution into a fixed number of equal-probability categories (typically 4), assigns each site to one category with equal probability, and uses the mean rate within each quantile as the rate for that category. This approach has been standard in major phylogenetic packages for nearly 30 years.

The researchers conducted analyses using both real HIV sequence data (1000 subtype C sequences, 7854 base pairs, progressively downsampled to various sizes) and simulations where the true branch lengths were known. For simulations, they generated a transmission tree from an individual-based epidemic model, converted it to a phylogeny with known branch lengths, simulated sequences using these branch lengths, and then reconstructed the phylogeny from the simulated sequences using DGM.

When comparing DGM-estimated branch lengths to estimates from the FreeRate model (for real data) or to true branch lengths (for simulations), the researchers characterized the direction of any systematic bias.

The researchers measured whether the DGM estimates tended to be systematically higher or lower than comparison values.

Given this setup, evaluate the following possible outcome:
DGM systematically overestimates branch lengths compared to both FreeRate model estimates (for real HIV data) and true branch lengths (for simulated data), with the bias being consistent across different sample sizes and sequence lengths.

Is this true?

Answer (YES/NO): YES